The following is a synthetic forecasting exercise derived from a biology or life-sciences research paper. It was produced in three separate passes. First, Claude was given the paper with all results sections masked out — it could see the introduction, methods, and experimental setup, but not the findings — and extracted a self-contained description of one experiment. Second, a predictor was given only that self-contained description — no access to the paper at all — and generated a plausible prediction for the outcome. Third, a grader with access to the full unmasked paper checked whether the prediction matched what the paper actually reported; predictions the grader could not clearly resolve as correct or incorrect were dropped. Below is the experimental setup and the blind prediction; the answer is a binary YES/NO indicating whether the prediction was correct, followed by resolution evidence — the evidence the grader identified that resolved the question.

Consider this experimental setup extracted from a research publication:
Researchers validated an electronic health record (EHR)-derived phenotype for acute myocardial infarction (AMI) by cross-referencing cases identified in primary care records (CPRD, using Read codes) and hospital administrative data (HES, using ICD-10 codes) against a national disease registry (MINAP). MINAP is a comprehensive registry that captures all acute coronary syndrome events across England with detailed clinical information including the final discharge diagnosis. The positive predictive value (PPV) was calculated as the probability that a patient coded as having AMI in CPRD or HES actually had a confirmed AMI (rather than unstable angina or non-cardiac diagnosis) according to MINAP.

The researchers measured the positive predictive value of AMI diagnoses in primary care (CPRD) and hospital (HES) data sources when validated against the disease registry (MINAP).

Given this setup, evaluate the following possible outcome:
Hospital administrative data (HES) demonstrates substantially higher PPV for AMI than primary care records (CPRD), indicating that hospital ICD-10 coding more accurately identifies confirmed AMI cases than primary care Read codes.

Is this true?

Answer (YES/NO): NO